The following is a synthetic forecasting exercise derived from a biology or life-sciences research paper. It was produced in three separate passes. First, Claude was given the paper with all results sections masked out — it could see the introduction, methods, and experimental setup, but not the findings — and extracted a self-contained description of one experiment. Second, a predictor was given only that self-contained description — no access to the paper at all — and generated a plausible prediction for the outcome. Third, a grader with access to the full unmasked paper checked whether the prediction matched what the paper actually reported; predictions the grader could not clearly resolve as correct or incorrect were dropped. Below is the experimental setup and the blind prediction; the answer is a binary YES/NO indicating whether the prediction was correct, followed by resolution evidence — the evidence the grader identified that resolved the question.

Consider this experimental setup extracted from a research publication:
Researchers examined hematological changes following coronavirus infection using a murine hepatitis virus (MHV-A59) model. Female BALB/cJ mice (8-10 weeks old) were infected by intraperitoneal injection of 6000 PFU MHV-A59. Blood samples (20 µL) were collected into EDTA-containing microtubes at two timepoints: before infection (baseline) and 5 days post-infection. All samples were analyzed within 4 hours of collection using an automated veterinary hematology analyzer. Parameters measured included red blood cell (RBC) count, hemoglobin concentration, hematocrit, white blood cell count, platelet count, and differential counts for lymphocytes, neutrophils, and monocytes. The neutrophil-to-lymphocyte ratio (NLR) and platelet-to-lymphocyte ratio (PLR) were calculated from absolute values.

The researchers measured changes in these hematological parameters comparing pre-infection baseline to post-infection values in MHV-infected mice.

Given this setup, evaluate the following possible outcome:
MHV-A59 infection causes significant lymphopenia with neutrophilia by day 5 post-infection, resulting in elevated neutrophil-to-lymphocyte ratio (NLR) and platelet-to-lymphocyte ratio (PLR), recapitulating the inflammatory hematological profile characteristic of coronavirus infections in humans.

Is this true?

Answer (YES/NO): YES